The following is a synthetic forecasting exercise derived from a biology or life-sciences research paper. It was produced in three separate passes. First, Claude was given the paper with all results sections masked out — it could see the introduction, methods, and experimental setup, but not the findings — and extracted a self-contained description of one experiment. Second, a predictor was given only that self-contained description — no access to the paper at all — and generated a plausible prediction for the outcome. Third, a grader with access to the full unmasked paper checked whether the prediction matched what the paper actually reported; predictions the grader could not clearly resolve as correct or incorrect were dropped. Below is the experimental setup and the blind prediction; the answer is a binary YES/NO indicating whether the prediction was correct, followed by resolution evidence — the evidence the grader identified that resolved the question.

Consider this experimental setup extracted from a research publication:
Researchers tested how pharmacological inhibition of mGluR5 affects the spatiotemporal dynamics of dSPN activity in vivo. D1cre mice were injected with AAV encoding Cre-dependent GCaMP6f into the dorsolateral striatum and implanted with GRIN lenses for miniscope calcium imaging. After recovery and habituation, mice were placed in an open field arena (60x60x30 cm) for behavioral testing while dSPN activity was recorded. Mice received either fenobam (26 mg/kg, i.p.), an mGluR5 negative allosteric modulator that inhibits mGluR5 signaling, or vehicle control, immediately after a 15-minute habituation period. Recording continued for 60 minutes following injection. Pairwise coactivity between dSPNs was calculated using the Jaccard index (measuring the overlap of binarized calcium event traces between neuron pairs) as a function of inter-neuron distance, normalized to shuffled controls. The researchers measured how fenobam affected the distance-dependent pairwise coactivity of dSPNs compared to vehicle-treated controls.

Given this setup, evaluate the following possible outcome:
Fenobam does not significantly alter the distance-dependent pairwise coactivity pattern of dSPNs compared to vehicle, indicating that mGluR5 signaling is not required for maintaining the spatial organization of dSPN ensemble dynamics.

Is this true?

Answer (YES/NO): NO